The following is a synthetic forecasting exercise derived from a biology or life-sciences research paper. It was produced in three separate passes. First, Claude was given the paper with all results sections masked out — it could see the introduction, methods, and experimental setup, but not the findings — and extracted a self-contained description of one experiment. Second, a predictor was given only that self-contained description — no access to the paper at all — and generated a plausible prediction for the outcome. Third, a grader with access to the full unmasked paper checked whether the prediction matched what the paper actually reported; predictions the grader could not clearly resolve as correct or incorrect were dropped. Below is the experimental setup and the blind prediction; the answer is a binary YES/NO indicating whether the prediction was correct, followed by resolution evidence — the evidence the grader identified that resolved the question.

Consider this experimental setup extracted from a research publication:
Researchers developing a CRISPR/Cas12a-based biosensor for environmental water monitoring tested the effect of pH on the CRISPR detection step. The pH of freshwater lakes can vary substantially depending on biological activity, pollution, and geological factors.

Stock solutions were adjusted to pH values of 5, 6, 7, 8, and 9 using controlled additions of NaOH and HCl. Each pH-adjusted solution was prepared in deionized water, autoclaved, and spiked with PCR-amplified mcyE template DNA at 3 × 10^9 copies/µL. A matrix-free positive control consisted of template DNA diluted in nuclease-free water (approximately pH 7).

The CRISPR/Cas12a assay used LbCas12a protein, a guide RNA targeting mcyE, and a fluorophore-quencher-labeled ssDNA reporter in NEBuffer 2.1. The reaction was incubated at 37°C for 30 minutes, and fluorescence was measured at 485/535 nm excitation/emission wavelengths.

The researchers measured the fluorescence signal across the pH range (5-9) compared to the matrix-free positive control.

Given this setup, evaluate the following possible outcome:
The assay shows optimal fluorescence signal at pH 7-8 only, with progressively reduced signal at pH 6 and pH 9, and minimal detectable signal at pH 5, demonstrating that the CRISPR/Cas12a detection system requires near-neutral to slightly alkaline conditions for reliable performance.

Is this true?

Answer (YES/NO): NO